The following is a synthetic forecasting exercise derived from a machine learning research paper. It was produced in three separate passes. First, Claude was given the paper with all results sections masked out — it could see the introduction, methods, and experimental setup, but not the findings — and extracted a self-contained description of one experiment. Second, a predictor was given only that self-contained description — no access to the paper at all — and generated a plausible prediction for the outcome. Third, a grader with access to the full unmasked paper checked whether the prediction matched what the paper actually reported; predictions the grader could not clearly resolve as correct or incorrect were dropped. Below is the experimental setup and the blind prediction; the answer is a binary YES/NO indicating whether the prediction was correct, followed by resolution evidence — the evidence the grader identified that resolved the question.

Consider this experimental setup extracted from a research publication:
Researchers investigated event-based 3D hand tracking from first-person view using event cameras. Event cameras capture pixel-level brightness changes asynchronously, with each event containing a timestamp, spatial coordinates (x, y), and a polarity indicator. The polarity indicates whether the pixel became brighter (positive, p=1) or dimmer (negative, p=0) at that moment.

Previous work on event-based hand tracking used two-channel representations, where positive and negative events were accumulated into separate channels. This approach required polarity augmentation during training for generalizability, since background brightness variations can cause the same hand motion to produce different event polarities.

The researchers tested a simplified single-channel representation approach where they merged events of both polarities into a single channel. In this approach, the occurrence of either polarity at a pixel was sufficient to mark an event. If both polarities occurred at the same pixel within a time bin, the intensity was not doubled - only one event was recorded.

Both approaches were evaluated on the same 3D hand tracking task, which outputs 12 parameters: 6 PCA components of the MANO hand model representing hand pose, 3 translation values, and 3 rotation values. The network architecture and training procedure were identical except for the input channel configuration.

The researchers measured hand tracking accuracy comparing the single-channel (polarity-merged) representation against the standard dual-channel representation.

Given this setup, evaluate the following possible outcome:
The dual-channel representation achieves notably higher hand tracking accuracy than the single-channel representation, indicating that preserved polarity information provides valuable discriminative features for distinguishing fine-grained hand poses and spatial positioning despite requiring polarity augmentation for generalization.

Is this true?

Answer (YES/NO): NO